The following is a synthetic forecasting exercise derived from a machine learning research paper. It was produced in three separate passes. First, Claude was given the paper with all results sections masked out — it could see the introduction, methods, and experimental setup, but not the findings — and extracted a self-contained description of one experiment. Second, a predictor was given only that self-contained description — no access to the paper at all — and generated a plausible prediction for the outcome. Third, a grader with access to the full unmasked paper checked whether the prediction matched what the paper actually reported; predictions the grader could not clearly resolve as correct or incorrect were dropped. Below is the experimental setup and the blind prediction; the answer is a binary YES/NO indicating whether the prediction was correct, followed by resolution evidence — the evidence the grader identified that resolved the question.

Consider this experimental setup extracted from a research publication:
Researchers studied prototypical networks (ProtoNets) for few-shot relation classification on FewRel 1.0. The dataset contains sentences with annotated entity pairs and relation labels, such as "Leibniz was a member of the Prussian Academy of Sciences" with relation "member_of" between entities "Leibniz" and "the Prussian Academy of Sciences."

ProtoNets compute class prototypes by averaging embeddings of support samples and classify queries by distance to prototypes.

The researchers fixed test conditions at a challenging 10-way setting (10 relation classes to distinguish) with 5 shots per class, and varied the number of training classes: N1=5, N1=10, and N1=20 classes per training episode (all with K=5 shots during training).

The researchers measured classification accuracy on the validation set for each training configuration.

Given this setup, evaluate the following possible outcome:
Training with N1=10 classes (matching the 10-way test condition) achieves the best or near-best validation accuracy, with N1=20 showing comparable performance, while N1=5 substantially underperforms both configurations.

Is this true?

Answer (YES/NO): NO